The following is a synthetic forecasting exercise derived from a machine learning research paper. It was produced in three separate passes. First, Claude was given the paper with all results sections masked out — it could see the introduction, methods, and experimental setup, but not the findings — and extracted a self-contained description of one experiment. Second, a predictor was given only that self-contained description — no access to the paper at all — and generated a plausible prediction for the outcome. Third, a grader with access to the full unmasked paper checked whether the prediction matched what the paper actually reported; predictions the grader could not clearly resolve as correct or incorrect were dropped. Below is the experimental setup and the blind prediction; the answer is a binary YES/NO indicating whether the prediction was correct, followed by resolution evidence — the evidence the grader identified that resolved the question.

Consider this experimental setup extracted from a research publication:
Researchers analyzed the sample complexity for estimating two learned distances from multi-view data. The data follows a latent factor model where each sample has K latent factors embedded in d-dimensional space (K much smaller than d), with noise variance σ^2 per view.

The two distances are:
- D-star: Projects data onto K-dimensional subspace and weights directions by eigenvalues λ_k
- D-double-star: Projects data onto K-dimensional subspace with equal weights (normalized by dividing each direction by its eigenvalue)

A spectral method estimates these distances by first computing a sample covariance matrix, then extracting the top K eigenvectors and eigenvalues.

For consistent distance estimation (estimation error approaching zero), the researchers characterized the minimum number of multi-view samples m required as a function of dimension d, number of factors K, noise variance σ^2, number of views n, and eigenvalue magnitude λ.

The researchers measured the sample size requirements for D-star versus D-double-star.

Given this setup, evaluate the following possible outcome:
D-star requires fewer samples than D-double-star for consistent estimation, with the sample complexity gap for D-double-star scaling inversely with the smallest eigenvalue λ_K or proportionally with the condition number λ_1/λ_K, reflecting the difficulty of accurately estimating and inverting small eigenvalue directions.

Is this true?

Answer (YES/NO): NO